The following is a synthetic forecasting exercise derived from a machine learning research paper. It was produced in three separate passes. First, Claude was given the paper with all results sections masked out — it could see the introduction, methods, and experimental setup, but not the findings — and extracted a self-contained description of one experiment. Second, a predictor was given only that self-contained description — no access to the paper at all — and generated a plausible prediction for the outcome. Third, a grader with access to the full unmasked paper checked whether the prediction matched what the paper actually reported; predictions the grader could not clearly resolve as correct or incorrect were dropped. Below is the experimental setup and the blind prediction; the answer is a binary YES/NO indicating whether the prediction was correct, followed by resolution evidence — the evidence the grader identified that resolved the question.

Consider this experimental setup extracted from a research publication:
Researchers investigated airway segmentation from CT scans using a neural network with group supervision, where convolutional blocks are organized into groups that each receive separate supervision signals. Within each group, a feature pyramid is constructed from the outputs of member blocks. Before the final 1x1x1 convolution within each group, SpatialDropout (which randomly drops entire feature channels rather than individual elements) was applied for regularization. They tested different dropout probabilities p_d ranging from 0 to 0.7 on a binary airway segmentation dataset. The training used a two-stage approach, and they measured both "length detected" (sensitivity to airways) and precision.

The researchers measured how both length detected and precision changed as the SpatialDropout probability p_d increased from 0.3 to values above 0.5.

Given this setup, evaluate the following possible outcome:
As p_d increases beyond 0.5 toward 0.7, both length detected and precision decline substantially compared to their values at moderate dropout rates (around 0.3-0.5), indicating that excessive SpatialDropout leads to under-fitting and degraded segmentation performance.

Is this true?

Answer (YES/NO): YES